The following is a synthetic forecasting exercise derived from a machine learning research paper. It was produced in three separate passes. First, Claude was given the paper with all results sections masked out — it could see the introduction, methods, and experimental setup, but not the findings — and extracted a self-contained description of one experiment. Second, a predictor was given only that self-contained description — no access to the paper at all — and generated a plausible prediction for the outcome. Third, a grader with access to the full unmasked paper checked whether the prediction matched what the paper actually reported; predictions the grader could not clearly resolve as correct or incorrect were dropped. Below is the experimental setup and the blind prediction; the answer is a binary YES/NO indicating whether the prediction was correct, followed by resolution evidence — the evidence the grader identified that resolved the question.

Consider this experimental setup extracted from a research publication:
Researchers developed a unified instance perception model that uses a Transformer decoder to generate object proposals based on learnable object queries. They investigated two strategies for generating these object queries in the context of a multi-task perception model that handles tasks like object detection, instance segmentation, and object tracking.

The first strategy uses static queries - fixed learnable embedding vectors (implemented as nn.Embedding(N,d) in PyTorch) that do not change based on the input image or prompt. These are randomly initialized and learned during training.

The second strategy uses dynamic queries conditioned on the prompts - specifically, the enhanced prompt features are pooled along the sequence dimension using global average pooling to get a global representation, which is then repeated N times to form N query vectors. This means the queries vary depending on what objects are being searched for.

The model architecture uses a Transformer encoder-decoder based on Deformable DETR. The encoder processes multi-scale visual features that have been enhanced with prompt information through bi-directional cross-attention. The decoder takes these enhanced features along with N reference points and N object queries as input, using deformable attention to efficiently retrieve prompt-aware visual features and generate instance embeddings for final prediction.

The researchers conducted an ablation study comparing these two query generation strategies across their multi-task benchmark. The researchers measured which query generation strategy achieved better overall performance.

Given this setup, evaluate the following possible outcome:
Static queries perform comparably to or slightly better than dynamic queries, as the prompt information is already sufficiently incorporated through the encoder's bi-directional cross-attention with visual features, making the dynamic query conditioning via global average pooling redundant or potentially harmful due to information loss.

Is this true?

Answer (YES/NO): YES